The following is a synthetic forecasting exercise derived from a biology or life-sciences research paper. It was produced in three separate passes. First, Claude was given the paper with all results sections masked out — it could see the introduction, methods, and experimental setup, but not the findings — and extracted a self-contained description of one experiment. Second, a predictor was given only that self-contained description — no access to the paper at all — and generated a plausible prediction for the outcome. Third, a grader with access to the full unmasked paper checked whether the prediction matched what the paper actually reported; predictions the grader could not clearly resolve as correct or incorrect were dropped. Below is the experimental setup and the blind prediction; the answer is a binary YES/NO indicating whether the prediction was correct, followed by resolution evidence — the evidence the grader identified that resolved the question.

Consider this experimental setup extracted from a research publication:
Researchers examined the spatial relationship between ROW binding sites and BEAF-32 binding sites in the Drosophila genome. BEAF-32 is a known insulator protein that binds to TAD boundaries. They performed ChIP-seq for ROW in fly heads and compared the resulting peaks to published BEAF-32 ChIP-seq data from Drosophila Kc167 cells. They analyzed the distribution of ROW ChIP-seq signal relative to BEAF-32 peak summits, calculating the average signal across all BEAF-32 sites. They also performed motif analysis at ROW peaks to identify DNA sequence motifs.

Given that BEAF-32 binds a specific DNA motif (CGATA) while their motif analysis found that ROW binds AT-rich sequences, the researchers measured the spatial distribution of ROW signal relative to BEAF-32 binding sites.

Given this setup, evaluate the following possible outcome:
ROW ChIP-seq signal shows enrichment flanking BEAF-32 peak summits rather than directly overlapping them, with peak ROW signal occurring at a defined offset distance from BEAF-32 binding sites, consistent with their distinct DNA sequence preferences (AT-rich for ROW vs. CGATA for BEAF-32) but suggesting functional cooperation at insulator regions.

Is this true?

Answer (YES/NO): YES